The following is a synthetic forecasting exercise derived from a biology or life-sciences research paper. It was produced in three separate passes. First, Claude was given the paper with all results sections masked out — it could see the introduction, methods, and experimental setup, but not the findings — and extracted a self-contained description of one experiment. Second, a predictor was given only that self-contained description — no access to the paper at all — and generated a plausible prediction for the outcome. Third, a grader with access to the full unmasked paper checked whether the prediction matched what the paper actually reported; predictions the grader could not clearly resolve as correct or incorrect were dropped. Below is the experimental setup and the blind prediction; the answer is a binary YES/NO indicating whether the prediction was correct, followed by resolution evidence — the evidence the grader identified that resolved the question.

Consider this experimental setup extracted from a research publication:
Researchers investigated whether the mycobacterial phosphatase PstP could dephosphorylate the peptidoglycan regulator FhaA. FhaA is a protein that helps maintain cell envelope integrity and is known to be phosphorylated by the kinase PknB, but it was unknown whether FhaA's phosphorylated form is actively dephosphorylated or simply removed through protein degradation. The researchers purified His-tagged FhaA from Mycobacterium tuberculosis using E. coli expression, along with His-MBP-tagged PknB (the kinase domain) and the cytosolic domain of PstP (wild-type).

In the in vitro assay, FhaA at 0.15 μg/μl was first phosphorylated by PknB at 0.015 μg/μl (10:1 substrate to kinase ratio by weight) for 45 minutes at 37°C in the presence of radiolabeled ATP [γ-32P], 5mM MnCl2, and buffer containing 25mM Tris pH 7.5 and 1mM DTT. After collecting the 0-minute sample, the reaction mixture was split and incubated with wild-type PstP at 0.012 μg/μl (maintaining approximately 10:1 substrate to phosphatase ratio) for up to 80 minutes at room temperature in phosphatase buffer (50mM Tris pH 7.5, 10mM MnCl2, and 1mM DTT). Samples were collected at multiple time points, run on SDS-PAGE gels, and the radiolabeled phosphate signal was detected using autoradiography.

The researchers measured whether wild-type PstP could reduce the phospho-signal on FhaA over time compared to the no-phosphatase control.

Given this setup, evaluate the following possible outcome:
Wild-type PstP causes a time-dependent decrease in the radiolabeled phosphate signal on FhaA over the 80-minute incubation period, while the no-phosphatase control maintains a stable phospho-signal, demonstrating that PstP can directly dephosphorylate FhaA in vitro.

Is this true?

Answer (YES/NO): YES